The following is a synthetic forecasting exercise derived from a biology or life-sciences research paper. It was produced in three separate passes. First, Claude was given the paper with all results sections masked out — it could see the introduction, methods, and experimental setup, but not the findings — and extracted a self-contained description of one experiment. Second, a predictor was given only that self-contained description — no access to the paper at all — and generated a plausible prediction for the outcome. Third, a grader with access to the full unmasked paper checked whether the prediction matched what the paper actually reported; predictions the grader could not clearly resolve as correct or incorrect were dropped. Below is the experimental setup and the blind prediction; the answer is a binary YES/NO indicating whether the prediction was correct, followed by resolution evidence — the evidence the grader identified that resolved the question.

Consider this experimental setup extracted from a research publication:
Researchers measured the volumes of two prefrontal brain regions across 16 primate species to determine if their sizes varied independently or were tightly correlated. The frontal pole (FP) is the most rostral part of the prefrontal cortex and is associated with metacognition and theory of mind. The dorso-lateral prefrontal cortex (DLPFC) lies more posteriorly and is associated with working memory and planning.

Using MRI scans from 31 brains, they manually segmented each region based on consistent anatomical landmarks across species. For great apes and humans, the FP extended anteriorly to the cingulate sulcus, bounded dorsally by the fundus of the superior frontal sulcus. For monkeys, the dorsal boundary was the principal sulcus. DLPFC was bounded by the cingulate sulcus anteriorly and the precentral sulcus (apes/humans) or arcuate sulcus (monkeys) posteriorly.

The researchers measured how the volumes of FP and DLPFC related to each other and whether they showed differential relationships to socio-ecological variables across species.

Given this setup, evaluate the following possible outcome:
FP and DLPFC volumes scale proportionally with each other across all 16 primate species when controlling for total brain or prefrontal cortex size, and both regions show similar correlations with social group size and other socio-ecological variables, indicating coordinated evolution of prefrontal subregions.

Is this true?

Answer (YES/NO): NO